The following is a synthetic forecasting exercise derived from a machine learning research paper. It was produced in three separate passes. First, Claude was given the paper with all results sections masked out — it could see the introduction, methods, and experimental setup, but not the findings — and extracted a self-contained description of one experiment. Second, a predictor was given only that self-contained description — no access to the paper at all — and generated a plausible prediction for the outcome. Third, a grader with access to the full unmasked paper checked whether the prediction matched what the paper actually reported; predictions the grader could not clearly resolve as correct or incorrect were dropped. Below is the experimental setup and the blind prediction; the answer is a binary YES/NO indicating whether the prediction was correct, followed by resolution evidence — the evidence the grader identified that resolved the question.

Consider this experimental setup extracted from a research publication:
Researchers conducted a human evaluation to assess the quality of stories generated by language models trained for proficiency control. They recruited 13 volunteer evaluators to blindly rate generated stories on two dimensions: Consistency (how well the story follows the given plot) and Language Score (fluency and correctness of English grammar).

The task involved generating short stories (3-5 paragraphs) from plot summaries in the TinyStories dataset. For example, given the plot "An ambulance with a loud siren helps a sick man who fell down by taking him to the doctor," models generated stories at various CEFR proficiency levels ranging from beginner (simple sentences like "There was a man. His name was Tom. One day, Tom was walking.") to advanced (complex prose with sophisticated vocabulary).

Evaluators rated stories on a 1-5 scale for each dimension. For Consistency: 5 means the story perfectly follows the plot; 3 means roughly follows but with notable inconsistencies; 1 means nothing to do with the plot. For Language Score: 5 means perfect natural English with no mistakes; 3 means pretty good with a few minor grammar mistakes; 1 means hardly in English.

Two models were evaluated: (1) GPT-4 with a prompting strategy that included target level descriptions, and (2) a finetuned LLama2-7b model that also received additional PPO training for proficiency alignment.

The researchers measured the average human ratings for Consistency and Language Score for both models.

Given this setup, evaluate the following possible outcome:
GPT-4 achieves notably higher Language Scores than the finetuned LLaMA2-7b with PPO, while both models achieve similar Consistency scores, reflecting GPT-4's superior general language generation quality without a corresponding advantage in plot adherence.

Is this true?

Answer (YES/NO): NO